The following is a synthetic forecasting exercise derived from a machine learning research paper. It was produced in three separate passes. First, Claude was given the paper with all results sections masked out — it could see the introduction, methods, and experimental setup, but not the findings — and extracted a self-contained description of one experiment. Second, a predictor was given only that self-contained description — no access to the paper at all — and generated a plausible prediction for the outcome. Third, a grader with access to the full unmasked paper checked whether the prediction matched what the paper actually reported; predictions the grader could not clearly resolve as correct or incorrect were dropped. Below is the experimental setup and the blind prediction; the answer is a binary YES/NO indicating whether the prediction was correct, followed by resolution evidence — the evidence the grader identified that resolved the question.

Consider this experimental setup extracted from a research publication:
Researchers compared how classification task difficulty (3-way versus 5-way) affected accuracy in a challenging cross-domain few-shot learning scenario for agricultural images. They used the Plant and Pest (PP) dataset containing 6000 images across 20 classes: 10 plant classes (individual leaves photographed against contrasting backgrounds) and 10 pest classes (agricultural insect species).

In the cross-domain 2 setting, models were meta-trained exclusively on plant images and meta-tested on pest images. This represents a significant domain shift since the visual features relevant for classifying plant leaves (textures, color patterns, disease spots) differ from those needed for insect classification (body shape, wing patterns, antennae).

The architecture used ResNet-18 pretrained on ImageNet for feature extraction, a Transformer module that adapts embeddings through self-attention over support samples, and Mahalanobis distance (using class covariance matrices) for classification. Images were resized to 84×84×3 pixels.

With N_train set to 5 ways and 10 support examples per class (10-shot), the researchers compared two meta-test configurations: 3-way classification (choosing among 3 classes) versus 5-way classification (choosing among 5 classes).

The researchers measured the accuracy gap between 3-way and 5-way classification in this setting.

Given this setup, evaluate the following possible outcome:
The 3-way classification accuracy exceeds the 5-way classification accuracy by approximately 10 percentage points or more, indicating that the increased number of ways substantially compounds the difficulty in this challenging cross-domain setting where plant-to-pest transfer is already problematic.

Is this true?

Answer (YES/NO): YES